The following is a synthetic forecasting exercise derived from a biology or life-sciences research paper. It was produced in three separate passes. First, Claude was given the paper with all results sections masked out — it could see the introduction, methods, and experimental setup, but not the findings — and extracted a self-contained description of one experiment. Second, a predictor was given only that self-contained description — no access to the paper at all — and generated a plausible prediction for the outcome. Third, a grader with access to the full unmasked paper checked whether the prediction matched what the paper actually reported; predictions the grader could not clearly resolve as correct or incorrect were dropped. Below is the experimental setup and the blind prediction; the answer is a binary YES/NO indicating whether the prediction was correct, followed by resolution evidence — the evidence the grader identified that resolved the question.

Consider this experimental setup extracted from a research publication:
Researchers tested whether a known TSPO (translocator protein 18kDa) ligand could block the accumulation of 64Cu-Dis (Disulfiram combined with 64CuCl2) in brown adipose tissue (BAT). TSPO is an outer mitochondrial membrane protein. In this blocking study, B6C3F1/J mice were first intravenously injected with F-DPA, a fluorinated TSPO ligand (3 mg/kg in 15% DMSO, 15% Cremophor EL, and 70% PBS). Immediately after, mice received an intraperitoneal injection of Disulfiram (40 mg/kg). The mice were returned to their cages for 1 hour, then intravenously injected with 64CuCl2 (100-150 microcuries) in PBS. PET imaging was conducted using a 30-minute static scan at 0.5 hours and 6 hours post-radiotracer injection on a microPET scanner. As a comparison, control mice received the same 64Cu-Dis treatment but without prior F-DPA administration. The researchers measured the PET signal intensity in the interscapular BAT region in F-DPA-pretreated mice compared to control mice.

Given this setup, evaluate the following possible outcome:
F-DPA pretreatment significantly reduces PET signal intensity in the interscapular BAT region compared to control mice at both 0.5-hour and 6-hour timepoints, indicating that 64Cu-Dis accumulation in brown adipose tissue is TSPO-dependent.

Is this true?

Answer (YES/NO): YES